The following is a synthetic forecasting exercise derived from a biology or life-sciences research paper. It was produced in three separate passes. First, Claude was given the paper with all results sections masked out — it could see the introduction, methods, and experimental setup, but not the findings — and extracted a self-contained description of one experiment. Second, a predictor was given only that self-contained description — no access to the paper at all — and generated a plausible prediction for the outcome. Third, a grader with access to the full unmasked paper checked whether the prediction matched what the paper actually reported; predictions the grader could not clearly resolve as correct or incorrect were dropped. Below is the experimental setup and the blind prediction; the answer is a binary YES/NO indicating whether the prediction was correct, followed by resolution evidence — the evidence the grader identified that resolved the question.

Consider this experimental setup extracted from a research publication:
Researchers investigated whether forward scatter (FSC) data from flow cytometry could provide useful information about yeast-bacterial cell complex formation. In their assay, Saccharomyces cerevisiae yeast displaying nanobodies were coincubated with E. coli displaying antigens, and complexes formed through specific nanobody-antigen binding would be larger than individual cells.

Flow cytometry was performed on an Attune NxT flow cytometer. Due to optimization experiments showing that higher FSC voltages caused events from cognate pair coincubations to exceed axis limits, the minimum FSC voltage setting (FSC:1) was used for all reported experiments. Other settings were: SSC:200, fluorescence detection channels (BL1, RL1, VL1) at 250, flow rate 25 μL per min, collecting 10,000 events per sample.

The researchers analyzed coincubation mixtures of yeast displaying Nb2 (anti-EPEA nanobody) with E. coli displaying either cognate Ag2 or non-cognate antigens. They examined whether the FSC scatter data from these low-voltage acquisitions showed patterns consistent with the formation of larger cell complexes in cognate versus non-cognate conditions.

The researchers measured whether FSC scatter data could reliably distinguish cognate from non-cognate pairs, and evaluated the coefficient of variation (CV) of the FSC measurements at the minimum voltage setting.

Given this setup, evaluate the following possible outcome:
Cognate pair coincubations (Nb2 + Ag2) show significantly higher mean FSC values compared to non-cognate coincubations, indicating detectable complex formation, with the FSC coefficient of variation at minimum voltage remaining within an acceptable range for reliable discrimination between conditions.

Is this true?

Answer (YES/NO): NO